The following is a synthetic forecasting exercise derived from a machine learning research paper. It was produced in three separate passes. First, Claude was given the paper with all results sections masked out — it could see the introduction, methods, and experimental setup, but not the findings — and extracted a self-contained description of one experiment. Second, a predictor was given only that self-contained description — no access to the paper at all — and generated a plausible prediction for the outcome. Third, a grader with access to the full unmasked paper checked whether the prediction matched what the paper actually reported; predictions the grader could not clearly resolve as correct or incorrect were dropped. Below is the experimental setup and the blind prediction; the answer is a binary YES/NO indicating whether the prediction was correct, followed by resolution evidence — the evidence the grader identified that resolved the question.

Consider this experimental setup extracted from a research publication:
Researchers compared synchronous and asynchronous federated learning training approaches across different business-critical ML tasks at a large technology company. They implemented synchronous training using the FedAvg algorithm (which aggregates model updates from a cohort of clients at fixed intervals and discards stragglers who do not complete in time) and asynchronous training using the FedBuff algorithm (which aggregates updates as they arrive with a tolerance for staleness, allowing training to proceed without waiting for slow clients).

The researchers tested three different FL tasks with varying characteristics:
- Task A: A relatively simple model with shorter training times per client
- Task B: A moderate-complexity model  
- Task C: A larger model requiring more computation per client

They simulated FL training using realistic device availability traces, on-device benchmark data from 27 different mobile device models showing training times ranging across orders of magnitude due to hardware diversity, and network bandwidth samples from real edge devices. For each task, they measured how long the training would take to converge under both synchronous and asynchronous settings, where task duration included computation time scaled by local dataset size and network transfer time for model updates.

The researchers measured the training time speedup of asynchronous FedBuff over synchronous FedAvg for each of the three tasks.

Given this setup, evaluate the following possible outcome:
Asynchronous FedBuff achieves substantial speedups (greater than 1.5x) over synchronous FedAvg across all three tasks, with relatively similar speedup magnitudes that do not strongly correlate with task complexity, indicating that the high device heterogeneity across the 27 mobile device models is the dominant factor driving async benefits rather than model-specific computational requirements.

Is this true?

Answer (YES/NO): NO